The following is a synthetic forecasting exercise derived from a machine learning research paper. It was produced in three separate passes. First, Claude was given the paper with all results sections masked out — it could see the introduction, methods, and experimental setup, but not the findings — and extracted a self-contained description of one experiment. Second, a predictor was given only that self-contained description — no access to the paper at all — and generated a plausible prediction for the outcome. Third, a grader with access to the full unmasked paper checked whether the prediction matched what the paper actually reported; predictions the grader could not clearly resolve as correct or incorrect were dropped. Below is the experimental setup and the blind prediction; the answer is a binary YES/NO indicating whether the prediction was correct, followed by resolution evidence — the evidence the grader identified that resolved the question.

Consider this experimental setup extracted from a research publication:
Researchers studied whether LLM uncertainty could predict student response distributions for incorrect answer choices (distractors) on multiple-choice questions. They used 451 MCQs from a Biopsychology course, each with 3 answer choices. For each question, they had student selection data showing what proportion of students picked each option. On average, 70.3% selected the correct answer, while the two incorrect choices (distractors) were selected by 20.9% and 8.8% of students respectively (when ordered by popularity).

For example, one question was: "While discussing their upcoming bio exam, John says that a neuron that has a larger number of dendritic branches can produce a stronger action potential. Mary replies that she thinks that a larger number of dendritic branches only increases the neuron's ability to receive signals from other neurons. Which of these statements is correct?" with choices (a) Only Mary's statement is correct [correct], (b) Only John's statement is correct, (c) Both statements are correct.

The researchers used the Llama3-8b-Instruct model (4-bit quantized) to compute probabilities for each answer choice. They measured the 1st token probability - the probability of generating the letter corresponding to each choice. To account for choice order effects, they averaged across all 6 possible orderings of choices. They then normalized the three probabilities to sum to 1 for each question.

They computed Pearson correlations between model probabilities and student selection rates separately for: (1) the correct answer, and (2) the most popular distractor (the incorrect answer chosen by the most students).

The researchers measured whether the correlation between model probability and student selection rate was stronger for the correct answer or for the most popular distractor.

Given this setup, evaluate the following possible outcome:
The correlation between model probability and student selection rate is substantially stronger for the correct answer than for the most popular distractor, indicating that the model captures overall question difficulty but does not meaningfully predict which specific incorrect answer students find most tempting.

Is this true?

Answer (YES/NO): NO